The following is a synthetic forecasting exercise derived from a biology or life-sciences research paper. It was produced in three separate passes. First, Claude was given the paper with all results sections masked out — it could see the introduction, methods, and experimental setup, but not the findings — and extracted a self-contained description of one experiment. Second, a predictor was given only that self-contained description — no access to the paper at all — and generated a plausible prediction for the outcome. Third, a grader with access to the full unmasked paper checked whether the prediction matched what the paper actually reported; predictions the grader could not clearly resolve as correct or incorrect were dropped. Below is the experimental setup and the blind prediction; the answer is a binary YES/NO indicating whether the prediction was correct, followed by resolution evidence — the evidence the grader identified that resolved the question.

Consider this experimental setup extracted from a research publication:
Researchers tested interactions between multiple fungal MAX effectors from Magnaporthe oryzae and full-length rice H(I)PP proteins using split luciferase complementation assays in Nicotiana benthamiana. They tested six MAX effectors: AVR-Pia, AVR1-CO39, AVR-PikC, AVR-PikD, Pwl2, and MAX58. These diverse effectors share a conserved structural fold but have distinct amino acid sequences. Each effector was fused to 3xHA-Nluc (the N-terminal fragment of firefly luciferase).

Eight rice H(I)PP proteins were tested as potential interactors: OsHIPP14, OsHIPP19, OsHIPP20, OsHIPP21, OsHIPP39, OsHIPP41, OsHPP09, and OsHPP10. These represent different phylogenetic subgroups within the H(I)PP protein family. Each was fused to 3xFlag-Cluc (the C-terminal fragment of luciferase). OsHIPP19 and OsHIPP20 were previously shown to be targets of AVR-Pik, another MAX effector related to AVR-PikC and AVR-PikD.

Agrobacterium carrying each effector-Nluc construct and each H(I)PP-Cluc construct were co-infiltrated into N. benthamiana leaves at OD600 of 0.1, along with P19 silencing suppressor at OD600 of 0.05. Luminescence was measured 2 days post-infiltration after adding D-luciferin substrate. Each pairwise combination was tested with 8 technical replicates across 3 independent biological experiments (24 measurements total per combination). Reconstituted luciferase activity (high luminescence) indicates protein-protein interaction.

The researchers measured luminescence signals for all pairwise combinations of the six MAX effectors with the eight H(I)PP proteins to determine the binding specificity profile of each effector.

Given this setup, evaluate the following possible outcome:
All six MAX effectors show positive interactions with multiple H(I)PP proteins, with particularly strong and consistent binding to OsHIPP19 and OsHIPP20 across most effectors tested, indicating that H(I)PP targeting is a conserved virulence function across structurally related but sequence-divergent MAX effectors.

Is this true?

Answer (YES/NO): NO